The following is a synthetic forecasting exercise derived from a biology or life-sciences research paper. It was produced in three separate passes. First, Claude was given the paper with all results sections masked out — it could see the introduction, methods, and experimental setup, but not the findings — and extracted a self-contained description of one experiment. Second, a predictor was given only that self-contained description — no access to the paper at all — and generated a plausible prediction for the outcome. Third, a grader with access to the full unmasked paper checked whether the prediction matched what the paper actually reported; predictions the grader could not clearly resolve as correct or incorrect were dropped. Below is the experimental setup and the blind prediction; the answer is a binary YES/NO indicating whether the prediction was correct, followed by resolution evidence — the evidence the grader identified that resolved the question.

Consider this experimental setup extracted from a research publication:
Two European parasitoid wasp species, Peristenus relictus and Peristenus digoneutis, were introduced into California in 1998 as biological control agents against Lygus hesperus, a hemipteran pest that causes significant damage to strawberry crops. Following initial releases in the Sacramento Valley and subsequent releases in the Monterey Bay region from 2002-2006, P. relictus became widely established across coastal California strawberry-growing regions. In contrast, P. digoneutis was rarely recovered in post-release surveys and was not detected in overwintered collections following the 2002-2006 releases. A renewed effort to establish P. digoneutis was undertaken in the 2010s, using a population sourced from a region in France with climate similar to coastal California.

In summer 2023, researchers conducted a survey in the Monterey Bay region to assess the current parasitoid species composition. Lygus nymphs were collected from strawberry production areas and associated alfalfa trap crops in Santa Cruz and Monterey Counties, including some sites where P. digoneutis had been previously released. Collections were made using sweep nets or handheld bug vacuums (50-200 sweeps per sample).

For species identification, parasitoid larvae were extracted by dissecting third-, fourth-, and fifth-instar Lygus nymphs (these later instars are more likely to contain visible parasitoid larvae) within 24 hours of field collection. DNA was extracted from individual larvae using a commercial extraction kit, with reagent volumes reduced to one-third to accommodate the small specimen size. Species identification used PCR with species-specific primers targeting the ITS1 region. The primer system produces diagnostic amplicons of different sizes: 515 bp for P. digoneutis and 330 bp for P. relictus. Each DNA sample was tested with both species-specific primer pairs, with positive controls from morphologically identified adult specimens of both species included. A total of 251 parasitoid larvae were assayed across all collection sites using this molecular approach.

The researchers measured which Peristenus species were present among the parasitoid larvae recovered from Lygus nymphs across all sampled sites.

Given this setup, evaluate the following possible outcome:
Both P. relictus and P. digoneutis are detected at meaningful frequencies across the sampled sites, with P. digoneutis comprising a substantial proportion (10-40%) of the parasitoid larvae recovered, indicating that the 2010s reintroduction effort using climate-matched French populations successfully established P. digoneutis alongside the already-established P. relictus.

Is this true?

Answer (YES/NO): NO